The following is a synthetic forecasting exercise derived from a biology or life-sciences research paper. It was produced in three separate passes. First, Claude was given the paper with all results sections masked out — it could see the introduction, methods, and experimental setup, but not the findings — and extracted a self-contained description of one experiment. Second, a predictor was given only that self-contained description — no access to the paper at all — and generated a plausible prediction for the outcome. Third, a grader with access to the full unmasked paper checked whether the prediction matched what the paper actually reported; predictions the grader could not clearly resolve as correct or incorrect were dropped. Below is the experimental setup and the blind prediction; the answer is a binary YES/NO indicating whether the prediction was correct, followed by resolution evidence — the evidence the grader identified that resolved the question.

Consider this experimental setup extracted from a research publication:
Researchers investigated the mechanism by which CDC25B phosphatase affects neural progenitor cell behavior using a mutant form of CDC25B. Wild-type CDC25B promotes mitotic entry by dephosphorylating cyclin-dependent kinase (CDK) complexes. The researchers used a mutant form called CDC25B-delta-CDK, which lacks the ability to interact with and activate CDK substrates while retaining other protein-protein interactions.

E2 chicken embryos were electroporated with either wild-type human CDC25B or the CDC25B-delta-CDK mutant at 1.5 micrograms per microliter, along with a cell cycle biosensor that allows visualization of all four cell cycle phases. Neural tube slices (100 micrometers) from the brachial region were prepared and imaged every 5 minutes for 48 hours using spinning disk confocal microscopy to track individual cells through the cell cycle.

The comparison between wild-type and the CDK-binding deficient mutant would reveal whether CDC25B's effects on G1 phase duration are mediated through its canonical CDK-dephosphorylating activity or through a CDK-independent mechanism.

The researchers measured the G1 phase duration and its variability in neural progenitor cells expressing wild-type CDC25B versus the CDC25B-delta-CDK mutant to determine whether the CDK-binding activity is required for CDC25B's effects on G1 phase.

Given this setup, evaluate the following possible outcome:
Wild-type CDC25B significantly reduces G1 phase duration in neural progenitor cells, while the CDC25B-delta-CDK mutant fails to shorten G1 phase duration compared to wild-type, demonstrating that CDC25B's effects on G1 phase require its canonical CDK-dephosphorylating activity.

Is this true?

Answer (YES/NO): NO